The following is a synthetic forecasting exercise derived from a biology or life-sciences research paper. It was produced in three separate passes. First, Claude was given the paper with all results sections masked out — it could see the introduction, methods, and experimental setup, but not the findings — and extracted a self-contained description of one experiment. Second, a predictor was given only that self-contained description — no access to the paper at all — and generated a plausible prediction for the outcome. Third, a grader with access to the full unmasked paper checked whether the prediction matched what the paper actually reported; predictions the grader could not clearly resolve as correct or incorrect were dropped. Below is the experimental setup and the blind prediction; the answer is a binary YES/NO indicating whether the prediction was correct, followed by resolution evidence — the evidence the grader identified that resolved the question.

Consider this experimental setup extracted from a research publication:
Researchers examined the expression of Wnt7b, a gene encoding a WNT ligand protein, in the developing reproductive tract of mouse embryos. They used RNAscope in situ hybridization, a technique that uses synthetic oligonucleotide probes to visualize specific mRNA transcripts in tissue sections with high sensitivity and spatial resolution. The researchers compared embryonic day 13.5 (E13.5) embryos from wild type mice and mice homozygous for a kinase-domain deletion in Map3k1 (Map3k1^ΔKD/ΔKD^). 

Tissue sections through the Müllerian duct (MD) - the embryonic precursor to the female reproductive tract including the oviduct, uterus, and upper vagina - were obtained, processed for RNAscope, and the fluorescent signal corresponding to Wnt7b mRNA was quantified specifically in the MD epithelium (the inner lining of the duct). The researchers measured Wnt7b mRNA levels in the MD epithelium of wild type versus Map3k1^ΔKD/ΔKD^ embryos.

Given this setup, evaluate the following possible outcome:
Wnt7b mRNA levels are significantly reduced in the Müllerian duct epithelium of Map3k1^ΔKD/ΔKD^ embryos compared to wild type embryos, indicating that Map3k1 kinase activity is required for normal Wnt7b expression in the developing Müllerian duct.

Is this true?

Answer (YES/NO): YES